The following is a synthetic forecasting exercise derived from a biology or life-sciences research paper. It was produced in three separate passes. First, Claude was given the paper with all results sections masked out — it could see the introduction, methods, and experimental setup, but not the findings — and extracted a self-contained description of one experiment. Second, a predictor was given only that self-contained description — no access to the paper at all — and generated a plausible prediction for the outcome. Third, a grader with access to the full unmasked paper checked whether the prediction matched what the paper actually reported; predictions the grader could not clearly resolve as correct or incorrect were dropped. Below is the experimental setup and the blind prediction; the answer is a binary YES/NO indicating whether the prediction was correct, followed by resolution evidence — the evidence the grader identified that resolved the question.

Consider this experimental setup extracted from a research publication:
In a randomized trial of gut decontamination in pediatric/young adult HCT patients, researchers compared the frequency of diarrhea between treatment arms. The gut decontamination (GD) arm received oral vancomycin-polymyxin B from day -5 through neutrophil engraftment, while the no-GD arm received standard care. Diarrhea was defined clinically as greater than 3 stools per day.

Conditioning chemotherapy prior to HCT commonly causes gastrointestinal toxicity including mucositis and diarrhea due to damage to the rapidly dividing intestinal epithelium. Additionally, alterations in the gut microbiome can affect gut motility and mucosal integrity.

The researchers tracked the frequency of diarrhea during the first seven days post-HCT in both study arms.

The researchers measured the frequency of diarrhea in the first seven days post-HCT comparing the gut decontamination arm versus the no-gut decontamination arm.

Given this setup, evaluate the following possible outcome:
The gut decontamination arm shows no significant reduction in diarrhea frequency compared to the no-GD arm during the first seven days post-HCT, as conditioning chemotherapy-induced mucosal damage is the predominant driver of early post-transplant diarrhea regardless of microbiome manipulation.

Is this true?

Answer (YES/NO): YES